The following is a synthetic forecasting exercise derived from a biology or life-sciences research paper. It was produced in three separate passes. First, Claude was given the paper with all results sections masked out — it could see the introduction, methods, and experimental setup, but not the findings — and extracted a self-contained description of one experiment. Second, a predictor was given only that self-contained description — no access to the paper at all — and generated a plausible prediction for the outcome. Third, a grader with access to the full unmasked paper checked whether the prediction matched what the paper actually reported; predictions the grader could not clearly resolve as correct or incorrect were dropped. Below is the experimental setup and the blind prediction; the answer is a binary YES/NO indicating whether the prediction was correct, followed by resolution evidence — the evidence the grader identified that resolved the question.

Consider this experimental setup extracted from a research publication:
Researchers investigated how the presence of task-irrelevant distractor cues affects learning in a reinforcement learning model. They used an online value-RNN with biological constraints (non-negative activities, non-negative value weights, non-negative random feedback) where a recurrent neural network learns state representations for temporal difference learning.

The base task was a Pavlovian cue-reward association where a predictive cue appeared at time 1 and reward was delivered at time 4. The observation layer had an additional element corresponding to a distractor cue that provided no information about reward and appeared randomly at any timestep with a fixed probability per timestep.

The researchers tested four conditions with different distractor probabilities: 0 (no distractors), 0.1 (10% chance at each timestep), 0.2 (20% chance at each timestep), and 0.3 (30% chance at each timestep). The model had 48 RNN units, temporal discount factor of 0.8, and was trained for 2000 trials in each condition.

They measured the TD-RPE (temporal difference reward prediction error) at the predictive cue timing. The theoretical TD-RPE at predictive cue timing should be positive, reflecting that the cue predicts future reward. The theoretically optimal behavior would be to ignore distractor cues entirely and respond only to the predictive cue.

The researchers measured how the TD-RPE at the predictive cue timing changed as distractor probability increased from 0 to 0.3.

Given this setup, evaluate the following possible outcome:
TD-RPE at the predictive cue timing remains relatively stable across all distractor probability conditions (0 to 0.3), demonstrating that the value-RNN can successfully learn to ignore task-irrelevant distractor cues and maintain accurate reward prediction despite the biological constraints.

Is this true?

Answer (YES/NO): NO